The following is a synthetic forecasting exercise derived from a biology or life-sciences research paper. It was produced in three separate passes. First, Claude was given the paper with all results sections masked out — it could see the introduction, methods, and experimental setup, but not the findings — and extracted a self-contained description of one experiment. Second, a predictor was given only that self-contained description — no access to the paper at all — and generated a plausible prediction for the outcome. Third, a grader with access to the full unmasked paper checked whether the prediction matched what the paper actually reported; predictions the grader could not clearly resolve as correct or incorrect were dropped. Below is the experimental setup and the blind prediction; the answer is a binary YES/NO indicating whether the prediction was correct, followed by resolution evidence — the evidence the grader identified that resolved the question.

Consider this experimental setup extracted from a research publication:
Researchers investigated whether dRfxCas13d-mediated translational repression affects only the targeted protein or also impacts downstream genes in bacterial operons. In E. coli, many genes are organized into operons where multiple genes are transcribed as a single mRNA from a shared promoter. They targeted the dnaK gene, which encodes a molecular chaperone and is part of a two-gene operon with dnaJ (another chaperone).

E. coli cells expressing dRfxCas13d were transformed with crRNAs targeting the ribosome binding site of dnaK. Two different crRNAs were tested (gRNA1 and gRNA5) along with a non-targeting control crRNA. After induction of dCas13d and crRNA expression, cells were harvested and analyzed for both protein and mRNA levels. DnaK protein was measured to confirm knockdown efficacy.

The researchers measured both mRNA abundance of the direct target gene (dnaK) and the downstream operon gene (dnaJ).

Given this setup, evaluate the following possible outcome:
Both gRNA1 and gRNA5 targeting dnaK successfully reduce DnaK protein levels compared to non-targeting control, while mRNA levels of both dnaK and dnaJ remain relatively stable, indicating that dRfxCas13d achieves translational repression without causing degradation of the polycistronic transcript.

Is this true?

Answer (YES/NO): NO